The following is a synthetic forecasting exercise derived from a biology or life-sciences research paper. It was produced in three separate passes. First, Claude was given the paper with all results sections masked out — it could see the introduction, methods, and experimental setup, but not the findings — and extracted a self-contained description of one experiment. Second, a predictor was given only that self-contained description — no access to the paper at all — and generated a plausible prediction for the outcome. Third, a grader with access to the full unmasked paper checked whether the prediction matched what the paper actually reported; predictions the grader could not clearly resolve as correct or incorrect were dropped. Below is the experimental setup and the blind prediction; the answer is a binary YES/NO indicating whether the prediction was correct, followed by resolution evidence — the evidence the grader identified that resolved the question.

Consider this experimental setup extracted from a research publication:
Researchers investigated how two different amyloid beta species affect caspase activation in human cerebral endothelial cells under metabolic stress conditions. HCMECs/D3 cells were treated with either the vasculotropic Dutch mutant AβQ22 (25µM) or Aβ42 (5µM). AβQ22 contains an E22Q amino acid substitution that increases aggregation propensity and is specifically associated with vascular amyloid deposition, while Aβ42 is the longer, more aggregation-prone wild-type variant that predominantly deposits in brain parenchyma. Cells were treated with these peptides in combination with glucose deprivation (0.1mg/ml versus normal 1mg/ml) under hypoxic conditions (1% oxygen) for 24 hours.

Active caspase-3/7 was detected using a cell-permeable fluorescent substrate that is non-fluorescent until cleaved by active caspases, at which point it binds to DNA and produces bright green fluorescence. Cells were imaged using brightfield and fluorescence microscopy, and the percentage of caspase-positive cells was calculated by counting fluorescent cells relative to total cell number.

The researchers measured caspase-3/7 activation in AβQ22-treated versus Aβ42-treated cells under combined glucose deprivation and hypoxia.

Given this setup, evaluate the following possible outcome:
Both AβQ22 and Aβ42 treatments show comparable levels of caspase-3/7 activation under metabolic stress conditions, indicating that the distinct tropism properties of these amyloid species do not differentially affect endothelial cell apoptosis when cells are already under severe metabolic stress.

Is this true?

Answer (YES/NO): NO